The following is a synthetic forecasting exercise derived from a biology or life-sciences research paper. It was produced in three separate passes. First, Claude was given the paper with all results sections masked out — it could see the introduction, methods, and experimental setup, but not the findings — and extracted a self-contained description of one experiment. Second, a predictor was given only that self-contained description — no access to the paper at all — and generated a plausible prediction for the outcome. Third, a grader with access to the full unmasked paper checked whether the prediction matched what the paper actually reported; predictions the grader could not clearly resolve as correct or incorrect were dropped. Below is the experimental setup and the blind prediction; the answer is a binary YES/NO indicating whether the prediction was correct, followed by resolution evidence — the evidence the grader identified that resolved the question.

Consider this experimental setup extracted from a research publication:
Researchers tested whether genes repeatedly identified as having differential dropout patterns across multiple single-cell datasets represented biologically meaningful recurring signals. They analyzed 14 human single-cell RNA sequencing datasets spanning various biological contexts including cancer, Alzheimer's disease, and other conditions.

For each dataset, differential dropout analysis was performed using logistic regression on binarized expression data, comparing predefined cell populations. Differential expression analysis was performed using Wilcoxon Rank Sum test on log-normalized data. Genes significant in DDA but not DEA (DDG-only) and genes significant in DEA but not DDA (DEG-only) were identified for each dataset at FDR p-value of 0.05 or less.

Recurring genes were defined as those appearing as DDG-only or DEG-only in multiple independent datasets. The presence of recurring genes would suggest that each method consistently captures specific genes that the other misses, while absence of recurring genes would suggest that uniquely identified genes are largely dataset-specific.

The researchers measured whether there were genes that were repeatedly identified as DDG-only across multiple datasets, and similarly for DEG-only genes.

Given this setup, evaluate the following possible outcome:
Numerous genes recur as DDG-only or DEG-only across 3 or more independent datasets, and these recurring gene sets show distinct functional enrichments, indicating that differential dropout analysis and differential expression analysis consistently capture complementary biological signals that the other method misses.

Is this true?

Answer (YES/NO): NO